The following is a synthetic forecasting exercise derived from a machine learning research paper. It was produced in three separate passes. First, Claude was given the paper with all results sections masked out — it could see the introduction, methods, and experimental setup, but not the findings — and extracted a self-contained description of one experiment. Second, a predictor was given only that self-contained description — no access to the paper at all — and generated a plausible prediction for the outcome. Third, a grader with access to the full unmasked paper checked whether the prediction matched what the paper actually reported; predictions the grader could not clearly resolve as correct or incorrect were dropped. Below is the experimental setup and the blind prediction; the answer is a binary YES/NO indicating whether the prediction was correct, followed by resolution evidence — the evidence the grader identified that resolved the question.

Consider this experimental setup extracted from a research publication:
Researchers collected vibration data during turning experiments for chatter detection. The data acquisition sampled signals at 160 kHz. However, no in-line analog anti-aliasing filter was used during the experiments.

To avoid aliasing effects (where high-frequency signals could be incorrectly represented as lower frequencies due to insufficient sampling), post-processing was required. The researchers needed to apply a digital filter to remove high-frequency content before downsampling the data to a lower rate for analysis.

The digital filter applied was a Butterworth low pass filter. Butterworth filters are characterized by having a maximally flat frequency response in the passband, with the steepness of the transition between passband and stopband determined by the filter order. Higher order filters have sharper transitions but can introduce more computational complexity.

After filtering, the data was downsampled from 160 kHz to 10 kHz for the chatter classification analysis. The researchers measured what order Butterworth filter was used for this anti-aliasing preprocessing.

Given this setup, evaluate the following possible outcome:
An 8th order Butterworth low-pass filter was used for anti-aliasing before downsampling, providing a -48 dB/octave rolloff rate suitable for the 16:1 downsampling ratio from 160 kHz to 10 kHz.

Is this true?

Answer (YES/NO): NO